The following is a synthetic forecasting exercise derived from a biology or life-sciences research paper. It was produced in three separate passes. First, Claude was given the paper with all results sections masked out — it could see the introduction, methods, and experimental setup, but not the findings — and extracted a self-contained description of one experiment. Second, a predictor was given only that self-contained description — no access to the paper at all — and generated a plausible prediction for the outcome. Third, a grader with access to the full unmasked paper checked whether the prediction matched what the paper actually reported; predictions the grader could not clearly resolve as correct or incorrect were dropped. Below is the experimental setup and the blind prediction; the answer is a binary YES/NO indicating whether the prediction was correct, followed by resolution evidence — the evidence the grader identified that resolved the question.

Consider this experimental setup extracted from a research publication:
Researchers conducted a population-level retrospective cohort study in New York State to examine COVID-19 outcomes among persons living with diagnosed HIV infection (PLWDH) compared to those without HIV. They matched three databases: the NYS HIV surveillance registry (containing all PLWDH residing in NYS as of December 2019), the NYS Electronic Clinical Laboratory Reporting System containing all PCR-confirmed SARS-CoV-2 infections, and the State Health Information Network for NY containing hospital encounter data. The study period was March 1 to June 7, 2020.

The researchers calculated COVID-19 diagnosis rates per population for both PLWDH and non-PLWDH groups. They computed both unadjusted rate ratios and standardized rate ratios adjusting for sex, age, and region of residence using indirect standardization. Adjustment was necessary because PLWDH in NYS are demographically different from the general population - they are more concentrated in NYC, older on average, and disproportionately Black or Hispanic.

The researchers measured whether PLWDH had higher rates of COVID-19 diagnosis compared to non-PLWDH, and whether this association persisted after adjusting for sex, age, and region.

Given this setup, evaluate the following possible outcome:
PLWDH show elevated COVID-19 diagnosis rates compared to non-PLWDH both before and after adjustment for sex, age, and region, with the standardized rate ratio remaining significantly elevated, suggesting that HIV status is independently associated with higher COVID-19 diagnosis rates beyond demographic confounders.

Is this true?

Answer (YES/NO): NO